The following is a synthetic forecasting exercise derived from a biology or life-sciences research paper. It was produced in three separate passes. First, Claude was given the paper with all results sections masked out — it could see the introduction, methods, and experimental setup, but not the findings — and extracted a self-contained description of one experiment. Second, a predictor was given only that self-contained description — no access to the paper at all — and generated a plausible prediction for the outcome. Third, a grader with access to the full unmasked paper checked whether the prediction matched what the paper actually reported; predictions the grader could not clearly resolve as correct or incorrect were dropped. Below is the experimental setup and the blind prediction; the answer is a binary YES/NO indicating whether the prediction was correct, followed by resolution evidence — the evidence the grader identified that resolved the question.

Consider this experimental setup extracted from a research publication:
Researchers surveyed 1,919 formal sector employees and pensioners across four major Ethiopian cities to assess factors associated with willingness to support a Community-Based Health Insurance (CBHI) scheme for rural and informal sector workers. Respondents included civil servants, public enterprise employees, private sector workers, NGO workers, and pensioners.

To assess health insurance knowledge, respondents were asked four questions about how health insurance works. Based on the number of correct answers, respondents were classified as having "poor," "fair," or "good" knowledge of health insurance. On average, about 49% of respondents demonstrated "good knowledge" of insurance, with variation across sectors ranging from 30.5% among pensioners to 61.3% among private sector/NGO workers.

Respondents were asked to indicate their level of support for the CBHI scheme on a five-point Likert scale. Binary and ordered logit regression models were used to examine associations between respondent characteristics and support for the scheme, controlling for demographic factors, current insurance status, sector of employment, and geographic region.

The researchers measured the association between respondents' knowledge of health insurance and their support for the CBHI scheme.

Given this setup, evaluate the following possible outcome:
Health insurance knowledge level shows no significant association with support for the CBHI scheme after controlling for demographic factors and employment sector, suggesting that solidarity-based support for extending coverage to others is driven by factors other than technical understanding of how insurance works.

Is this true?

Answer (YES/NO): NO